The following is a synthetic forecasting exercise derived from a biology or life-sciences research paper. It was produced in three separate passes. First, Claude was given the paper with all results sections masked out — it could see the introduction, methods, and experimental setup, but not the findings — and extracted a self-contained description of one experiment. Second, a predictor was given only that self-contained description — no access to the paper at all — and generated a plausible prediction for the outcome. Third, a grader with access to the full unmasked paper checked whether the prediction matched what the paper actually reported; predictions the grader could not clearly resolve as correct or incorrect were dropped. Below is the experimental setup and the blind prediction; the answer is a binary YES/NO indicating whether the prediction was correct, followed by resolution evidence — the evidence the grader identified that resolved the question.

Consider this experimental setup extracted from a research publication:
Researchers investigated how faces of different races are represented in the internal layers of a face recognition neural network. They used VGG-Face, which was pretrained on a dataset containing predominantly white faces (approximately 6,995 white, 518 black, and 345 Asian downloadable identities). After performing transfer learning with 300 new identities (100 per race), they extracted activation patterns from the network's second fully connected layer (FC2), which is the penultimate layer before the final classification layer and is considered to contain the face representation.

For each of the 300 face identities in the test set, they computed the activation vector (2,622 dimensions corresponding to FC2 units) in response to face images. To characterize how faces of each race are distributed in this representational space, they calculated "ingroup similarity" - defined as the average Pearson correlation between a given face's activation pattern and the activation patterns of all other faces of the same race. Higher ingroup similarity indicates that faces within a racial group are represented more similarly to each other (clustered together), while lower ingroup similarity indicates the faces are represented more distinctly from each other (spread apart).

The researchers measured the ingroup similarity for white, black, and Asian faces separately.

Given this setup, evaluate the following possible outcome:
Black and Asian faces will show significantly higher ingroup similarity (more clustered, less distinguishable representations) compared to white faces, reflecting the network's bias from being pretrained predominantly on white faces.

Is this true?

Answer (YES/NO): YES